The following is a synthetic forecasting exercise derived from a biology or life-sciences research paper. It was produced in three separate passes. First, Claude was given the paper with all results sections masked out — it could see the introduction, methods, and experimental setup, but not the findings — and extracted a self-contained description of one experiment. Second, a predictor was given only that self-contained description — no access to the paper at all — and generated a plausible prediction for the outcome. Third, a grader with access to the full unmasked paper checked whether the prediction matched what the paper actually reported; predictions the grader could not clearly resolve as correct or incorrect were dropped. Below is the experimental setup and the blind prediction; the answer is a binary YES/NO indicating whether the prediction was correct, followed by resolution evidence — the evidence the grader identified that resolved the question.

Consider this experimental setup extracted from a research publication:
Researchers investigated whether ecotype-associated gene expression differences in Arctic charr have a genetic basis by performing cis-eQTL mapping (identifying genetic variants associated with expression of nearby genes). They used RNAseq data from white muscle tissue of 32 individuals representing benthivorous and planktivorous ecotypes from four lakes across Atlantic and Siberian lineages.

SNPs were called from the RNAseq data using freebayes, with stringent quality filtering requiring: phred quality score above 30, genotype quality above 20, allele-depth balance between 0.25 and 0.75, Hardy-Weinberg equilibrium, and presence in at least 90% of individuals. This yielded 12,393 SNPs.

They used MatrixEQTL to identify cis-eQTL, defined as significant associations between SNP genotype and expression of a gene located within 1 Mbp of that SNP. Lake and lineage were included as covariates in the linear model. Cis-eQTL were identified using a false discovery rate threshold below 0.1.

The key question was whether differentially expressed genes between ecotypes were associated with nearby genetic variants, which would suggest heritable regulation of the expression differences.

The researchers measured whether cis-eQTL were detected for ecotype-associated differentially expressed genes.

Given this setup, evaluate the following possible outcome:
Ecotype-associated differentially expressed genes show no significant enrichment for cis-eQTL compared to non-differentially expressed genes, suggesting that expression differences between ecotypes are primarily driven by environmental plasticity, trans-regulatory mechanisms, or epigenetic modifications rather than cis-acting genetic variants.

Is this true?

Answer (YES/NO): NO